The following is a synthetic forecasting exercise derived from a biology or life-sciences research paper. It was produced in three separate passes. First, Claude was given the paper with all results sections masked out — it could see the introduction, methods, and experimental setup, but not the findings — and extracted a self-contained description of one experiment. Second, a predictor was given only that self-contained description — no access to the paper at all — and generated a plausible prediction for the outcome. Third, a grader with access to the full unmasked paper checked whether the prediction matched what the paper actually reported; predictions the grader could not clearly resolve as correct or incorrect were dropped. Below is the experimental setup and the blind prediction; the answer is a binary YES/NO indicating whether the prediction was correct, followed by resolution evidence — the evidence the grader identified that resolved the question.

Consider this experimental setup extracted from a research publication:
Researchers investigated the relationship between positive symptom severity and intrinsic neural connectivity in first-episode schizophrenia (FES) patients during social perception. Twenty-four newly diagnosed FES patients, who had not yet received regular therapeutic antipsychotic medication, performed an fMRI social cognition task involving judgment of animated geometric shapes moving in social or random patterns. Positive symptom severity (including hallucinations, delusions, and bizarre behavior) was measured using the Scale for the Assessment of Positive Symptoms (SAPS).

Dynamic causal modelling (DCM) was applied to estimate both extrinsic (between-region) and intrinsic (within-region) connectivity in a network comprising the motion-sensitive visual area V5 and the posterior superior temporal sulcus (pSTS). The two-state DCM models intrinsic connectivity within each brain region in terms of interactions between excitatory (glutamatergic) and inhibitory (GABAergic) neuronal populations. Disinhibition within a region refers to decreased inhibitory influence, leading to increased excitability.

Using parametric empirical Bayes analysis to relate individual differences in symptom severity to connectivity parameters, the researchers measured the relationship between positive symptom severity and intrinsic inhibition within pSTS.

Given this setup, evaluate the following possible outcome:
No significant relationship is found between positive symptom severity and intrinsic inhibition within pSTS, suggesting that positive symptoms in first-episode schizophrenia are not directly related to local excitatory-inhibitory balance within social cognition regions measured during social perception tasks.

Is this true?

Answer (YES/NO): NO